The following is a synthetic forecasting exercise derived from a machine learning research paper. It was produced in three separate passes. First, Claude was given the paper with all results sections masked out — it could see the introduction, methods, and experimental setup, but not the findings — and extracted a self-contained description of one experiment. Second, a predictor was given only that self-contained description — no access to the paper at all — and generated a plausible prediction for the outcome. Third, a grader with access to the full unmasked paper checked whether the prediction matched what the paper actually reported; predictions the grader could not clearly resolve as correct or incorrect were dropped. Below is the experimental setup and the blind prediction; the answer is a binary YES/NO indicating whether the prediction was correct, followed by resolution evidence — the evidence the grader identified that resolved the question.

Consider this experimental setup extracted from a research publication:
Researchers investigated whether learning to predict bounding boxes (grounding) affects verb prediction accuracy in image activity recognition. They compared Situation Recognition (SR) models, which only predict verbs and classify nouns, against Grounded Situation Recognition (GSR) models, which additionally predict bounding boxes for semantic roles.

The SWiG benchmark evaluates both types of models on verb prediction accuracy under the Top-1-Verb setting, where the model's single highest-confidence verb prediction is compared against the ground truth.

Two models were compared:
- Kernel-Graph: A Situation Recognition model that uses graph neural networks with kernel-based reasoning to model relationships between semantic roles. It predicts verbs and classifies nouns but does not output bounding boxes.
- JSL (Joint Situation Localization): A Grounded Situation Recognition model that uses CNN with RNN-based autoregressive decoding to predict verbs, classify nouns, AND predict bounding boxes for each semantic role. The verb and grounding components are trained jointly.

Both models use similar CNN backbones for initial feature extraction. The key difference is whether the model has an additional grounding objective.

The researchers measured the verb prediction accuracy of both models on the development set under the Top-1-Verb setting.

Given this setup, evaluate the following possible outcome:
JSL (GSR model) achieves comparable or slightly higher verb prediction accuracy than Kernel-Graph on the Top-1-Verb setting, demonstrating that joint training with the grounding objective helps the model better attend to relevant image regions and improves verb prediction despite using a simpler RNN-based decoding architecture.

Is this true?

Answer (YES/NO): NO